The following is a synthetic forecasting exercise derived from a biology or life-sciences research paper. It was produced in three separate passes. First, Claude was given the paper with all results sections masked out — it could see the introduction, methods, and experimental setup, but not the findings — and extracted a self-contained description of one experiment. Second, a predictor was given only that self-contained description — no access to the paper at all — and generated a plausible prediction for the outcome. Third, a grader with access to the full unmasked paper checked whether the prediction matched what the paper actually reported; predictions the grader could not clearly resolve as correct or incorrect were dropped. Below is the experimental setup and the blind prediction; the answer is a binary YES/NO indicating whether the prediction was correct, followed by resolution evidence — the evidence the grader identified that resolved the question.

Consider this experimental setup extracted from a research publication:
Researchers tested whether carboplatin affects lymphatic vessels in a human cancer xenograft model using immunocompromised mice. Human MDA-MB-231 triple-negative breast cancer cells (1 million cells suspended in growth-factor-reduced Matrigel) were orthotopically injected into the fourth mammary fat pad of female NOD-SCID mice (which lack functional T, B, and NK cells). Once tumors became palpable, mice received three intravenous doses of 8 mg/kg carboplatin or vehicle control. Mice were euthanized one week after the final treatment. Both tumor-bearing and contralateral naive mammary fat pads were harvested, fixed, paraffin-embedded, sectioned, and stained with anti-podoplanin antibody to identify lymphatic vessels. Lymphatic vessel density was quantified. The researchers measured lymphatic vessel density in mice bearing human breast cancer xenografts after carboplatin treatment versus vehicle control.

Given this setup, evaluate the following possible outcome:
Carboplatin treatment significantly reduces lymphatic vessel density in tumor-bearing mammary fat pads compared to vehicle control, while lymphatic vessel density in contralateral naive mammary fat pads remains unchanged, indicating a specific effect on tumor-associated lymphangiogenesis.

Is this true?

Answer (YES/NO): NO